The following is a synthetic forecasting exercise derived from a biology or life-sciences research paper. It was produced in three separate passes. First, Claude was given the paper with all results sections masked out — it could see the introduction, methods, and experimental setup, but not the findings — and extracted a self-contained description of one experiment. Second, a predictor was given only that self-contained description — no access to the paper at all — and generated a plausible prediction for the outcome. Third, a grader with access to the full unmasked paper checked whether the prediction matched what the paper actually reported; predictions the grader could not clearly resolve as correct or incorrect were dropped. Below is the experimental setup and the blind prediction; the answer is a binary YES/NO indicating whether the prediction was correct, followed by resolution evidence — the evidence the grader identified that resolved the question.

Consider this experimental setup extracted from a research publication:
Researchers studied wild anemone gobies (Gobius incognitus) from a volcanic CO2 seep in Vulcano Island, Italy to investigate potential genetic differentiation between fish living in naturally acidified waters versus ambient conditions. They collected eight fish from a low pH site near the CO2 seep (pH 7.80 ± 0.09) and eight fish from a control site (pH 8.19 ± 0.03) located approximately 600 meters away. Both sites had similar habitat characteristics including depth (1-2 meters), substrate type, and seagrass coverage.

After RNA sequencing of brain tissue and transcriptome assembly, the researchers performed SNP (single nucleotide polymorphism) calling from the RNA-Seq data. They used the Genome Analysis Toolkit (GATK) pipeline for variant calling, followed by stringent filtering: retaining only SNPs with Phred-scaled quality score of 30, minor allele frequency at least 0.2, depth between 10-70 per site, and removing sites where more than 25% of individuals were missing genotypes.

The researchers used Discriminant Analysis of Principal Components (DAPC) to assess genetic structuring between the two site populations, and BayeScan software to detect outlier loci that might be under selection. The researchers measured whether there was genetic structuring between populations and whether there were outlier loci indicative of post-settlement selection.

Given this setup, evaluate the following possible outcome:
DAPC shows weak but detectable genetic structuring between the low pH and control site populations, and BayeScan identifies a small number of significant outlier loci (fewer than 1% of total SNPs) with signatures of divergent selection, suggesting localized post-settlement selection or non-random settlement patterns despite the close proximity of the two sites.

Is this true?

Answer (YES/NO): NO